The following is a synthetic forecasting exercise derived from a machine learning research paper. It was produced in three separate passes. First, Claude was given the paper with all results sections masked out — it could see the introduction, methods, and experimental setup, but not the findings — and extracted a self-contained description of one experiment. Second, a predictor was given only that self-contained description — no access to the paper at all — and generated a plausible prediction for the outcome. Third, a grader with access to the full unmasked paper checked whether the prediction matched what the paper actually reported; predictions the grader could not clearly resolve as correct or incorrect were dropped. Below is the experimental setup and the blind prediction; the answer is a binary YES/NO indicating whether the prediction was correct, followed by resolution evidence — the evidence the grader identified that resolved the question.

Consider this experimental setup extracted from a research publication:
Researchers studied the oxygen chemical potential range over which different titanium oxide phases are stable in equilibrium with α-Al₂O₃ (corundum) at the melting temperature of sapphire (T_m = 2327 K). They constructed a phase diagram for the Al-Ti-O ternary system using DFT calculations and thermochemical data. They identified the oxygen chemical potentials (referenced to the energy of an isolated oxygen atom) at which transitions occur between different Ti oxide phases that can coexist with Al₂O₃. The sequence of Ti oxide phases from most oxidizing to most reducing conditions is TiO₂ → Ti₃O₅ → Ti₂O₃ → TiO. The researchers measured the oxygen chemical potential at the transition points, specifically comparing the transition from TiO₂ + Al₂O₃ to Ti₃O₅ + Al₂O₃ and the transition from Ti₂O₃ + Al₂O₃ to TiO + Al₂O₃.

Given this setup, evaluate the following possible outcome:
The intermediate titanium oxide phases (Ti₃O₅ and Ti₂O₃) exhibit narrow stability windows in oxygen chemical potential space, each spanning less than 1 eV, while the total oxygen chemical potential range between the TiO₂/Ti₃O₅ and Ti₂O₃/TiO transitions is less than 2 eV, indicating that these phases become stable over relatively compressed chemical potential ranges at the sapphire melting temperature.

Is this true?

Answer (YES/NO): NO